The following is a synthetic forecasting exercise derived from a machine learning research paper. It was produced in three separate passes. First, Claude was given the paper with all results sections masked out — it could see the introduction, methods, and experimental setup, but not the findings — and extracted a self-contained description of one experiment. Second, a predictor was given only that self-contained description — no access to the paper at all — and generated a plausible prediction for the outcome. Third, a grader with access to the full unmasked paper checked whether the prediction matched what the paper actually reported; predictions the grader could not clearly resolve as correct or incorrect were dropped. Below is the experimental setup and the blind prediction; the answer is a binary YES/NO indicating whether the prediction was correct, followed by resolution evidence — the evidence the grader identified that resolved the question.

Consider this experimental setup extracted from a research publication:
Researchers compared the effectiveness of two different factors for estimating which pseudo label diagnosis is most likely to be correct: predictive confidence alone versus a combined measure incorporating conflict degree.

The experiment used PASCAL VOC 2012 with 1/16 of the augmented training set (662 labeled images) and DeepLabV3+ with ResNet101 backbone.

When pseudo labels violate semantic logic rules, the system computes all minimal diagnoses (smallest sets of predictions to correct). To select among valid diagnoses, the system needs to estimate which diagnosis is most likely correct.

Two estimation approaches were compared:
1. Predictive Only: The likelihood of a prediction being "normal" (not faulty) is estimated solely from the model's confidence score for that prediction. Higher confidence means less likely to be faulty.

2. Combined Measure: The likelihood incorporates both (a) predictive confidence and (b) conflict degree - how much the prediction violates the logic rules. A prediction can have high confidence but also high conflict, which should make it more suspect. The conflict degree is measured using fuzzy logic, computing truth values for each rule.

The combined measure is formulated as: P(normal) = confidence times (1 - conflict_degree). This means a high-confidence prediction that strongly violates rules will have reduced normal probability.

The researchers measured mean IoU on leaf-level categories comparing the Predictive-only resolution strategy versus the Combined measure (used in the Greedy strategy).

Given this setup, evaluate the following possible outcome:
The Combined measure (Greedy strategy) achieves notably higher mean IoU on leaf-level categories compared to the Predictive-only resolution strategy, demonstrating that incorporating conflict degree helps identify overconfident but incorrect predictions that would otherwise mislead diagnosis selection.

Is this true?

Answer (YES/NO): NO